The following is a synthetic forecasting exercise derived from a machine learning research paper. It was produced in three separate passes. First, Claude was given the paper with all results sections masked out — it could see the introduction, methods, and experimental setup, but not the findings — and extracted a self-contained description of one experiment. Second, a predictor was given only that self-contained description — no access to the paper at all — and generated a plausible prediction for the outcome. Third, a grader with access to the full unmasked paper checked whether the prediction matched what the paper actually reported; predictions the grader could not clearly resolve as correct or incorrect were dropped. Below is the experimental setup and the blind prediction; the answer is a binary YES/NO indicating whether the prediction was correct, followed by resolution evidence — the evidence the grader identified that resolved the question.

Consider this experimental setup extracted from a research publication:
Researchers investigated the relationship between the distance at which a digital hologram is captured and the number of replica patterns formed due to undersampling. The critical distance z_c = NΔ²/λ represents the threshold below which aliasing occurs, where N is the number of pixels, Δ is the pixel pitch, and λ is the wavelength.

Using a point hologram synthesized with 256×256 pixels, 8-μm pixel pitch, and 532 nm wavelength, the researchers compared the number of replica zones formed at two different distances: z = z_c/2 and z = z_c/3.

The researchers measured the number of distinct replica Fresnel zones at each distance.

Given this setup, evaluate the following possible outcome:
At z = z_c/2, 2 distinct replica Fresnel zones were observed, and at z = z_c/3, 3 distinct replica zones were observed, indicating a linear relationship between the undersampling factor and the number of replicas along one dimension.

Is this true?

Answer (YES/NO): NO